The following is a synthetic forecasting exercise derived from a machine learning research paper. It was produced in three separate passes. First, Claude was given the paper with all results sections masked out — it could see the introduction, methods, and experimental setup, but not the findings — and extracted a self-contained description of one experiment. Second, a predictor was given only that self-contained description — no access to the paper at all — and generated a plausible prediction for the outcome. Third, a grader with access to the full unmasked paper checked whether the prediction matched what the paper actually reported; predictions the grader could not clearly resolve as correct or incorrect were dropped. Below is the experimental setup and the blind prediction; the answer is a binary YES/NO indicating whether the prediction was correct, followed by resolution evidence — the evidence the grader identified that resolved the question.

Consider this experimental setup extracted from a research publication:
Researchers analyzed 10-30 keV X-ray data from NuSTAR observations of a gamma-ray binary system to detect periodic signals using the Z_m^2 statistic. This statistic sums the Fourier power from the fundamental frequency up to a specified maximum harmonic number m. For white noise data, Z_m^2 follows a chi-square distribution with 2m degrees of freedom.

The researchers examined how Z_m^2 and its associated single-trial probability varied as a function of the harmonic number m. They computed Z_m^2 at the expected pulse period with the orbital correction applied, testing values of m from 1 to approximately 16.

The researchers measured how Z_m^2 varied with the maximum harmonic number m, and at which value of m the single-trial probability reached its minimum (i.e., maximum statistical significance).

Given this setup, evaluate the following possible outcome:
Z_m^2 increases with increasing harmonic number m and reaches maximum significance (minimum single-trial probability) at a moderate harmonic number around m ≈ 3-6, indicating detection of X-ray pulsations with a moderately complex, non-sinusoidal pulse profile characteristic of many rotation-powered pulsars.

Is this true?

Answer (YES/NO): YES